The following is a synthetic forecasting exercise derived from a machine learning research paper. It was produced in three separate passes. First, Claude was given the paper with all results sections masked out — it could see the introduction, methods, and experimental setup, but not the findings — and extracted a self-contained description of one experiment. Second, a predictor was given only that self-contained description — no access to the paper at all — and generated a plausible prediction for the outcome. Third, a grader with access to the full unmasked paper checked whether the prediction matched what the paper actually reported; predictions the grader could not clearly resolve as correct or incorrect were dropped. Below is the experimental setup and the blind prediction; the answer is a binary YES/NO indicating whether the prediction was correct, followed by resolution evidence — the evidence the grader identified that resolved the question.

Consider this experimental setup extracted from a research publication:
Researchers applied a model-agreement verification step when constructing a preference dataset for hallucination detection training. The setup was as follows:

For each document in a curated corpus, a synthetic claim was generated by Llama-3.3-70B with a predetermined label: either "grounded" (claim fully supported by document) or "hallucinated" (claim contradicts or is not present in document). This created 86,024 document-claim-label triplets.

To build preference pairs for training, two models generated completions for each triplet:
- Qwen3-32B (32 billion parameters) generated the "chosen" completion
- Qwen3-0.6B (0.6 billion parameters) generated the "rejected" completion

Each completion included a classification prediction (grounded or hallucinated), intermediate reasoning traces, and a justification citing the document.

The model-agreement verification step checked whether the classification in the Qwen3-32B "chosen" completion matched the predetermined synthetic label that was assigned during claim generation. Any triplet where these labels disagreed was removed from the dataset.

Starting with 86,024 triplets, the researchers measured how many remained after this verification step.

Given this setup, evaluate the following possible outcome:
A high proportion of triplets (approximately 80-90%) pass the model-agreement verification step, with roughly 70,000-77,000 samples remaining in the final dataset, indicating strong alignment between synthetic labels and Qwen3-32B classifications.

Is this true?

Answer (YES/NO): NO